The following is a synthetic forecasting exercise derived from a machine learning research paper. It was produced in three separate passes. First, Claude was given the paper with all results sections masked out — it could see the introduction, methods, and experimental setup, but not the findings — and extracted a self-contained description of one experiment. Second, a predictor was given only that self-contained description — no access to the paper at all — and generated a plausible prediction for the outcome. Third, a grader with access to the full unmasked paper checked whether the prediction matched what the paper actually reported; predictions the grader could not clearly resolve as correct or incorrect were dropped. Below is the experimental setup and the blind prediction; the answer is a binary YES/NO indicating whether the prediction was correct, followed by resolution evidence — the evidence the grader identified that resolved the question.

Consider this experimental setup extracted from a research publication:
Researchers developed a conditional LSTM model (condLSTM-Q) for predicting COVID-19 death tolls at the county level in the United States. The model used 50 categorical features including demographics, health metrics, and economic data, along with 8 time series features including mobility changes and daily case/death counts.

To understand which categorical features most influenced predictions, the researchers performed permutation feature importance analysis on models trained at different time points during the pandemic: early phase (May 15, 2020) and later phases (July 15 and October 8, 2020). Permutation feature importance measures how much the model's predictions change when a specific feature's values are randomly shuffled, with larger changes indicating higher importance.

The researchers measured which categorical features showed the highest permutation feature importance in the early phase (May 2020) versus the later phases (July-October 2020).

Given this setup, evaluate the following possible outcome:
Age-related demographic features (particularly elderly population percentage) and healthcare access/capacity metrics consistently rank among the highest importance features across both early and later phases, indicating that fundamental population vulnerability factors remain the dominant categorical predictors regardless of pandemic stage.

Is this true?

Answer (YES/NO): NO